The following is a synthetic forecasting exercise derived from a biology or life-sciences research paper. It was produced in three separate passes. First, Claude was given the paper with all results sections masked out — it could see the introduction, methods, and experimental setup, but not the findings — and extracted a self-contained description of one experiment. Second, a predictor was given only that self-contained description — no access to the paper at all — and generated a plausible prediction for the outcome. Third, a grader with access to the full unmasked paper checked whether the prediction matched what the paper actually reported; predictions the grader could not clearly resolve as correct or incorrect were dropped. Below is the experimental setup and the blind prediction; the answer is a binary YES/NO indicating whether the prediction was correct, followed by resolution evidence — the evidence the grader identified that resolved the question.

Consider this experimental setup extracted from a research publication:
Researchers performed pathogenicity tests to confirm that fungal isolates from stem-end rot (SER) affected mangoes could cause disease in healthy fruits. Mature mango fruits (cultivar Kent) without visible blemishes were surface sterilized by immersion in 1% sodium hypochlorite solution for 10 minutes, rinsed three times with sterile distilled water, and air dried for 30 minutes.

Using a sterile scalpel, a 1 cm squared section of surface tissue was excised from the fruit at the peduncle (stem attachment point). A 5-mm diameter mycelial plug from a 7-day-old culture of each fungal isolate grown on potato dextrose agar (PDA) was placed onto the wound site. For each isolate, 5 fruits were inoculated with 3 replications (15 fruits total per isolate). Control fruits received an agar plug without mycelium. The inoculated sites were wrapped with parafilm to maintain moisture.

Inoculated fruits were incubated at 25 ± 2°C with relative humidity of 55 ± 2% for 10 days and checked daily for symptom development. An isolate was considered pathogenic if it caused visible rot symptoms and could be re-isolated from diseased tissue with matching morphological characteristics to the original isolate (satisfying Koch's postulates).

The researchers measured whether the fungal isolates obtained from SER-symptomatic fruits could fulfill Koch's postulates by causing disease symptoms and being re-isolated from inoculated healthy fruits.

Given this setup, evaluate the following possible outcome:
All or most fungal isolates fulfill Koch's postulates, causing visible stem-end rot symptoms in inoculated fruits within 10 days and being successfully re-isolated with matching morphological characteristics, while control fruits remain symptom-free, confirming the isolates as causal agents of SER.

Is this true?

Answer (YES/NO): NO